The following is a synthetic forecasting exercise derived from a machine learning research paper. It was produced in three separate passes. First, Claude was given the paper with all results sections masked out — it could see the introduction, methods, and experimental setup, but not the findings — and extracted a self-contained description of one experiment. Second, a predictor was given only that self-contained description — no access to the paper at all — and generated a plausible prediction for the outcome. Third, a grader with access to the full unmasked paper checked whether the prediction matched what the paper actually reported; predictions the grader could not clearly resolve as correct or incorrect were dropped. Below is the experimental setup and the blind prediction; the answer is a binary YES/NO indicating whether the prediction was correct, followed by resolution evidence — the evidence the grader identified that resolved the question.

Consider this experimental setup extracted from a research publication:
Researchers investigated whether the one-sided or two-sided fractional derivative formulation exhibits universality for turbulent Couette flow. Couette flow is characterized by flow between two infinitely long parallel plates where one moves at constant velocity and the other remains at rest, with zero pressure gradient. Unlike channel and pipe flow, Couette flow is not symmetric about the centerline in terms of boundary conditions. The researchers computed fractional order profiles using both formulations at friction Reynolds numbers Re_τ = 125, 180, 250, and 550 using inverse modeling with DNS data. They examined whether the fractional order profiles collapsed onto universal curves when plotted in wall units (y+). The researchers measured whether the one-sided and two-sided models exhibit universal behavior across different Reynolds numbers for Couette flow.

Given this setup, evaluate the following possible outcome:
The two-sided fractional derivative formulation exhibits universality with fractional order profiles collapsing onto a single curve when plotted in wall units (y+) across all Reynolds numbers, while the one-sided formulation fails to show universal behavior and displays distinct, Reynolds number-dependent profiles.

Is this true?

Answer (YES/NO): NO